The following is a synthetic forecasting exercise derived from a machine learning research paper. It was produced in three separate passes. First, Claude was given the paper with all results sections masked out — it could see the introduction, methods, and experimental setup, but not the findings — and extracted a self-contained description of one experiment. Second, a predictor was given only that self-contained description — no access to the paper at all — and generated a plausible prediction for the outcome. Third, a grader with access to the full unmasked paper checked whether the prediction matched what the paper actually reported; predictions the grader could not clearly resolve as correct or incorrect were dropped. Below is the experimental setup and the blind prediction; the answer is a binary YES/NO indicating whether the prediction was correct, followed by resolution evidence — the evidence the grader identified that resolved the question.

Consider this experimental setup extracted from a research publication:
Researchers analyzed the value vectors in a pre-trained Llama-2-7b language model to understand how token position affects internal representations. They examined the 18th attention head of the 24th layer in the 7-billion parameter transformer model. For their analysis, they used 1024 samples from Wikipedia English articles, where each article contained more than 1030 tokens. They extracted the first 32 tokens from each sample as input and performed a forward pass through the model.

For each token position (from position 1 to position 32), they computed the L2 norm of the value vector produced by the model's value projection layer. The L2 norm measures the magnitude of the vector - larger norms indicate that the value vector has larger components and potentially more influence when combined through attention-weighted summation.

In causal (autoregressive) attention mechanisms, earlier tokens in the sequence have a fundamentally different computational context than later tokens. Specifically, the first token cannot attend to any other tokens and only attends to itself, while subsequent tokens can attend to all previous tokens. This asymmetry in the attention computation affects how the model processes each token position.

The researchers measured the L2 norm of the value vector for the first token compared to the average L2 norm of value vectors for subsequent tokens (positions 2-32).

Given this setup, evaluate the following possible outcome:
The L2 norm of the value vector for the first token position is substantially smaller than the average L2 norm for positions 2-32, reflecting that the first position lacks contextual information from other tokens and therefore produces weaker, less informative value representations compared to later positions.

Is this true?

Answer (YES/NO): YES